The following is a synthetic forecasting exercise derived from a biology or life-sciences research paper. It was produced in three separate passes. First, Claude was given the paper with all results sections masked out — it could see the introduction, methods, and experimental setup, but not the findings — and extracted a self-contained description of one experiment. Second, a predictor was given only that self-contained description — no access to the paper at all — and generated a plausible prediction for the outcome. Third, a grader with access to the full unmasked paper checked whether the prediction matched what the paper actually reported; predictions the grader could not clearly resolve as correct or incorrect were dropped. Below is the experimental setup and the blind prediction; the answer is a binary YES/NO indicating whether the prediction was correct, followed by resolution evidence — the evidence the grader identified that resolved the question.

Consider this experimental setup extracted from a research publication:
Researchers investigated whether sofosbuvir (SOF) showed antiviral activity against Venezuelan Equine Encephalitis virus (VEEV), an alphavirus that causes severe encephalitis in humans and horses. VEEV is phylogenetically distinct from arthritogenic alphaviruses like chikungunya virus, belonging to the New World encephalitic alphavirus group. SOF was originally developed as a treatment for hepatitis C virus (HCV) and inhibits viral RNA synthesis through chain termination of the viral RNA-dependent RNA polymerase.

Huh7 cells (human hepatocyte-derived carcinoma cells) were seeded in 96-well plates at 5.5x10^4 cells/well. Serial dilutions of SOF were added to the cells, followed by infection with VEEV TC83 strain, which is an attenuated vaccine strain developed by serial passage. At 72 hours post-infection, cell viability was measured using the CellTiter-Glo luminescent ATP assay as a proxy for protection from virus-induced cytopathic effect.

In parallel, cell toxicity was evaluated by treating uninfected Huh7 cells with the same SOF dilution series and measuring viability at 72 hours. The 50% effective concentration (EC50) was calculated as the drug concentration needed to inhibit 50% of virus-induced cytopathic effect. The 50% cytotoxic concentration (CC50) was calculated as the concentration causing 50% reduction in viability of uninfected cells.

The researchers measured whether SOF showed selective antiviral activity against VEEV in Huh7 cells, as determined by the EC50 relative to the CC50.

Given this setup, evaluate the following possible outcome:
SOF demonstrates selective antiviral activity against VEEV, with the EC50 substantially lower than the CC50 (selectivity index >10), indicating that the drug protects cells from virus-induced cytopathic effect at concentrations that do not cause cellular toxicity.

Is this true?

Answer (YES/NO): NO